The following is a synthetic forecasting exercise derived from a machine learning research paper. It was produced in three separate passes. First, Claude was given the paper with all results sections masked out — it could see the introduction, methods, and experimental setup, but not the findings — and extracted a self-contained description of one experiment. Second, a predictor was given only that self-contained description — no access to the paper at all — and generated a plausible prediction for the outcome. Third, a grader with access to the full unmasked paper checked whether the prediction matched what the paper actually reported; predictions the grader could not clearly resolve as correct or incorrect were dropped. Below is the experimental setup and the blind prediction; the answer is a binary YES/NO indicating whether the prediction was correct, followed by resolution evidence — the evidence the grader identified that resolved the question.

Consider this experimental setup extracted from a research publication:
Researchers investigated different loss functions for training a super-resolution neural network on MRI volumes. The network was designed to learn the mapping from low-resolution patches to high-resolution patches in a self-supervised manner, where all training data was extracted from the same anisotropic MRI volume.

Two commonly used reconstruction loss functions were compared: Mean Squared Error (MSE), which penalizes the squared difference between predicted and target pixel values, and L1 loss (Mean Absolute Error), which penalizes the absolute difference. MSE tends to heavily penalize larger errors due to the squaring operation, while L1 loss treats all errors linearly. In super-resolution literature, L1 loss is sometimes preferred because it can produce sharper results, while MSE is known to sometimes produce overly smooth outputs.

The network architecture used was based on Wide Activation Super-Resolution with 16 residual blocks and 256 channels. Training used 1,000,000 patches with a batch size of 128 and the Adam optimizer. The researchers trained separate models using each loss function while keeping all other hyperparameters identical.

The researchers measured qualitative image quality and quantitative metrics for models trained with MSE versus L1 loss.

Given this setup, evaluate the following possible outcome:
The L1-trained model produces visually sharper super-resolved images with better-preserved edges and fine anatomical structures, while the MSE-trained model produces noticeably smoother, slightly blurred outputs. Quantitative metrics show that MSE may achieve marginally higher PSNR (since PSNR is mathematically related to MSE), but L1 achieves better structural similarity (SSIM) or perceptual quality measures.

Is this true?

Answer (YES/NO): NO